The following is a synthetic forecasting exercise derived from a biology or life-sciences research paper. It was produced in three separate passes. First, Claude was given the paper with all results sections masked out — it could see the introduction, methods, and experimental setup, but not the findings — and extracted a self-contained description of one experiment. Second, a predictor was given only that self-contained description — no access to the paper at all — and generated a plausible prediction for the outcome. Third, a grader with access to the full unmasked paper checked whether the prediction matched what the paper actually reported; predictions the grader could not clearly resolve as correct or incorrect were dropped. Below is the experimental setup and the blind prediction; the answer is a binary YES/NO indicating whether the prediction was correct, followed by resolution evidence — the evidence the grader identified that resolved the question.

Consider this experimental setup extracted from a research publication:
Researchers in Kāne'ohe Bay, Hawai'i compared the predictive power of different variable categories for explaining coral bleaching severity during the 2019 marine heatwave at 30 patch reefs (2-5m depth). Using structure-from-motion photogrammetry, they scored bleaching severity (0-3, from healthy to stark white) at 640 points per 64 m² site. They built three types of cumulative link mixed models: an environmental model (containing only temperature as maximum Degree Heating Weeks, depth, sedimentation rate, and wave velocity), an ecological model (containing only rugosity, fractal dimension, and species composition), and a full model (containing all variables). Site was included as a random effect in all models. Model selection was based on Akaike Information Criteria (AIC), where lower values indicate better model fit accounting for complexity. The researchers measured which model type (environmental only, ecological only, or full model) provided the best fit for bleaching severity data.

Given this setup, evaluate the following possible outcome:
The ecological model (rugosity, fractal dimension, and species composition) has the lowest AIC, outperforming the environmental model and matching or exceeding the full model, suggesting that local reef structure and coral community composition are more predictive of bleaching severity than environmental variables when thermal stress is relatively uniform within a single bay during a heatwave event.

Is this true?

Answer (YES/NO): NO